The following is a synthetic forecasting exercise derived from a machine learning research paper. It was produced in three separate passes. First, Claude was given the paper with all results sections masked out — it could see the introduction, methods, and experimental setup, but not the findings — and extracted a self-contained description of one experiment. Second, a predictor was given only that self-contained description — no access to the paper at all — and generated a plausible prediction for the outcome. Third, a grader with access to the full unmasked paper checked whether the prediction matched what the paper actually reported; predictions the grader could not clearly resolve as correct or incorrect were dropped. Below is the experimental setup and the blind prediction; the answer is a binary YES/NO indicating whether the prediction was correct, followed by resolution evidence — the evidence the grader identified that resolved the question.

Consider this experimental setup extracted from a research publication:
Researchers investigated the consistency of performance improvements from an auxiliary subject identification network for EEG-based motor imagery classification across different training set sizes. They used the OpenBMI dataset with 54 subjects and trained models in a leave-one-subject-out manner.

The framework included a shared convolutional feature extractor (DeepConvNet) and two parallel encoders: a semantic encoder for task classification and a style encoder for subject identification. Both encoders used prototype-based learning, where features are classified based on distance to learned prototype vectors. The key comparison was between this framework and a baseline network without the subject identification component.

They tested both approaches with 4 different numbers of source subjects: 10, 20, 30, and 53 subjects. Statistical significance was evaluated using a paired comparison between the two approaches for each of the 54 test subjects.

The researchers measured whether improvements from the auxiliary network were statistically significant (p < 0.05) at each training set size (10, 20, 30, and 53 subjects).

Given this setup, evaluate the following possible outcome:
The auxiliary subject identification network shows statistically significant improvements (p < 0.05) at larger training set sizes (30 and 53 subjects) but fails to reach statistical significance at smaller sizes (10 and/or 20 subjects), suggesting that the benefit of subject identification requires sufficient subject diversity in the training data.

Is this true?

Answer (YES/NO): NO